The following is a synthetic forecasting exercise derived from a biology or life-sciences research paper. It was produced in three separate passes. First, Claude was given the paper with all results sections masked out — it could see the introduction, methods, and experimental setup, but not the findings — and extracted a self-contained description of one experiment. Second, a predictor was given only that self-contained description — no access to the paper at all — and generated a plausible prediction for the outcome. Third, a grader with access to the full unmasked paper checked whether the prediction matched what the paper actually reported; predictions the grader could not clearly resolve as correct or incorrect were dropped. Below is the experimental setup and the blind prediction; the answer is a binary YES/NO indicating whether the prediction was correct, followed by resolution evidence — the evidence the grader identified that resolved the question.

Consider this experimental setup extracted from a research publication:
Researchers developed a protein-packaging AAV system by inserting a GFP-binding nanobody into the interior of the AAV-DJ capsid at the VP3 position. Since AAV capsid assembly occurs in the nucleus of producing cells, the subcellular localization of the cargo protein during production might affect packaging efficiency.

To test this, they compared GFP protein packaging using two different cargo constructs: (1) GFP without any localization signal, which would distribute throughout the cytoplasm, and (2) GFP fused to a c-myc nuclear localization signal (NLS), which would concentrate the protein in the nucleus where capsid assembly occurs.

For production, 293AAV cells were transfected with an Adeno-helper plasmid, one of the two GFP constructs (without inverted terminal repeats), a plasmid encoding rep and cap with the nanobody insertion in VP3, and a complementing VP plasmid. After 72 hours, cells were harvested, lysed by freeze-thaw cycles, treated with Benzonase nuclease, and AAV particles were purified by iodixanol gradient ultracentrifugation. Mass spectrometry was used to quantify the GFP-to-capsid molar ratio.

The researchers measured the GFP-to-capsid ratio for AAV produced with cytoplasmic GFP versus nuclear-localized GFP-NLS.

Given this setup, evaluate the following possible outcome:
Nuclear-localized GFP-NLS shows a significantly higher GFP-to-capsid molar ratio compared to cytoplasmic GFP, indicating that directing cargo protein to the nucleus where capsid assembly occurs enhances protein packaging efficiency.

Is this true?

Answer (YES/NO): NO